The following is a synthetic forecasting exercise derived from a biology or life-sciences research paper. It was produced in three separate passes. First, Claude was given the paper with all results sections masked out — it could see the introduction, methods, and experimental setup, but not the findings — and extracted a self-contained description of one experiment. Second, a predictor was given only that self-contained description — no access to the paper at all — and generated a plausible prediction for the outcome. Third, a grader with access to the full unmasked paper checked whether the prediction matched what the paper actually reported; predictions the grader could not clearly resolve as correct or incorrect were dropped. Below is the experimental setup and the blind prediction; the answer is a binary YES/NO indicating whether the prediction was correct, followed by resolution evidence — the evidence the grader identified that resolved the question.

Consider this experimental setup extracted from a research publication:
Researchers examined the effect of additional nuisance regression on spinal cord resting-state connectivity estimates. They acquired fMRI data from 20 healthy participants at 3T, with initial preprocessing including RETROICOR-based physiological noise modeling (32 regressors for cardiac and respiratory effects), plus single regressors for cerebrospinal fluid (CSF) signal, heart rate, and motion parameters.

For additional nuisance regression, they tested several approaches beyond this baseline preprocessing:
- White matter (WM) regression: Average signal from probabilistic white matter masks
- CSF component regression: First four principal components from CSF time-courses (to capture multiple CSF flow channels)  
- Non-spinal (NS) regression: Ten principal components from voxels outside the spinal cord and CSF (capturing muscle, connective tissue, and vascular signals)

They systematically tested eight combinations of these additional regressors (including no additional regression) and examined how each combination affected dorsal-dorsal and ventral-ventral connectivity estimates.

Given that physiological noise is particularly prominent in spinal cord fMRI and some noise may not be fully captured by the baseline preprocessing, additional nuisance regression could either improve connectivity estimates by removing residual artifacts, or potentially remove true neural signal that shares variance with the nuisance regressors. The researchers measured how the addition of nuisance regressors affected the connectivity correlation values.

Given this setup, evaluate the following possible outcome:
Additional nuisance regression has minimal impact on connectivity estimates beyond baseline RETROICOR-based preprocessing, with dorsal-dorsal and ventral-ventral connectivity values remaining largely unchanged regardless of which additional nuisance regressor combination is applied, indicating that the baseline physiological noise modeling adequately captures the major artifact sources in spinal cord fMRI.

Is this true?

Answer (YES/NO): NO